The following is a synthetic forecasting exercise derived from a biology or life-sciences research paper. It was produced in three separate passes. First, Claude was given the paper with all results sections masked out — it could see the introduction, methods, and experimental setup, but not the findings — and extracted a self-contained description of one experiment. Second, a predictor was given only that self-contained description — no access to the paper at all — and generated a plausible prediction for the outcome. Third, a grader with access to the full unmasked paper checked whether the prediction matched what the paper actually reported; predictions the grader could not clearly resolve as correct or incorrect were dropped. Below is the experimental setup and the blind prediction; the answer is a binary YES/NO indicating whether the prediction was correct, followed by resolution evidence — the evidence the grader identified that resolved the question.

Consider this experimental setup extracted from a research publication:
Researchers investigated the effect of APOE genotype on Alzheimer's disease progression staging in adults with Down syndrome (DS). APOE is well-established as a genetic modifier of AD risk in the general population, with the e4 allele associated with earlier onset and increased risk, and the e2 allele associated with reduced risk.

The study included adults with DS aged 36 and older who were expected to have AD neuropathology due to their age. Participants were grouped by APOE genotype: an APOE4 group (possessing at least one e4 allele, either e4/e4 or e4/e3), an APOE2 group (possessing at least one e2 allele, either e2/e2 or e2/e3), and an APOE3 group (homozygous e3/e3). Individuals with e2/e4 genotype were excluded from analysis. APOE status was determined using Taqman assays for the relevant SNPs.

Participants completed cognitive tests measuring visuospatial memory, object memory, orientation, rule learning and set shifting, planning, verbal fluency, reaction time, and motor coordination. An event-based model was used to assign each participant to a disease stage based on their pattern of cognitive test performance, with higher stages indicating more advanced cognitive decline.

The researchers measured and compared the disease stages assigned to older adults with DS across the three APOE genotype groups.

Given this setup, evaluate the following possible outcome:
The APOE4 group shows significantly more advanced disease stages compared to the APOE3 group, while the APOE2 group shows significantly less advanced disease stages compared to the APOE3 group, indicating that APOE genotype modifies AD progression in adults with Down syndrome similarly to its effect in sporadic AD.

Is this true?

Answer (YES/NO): NO